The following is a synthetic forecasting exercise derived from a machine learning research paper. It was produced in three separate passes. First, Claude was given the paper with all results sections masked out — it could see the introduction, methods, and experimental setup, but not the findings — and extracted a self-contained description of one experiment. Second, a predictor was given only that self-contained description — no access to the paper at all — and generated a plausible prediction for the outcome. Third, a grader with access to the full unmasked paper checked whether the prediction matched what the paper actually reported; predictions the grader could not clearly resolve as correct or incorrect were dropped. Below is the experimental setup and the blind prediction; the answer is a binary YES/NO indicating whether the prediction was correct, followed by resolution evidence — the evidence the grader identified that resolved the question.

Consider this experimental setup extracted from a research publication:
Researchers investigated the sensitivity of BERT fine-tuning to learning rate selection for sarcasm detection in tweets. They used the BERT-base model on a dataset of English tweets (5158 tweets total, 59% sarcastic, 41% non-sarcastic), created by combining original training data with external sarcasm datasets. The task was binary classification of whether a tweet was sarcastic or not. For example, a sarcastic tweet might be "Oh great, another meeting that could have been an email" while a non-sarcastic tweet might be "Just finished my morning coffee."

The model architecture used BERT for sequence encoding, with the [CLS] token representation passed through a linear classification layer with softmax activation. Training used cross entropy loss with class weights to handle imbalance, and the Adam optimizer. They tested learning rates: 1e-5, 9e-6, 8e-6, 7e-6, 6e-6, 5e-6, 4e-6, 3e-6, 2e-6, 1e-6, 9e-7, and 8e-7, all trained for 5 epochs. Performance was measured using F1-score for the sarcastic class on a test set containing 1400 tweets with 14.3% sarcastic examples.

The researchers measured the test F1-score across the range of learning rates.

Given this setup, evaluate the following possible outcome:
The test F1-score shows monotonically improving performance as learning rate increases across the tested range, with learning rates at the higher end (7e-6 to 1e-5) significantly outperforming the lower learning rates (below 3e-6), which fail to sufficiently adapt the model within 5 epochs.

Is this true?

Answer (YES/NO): NO